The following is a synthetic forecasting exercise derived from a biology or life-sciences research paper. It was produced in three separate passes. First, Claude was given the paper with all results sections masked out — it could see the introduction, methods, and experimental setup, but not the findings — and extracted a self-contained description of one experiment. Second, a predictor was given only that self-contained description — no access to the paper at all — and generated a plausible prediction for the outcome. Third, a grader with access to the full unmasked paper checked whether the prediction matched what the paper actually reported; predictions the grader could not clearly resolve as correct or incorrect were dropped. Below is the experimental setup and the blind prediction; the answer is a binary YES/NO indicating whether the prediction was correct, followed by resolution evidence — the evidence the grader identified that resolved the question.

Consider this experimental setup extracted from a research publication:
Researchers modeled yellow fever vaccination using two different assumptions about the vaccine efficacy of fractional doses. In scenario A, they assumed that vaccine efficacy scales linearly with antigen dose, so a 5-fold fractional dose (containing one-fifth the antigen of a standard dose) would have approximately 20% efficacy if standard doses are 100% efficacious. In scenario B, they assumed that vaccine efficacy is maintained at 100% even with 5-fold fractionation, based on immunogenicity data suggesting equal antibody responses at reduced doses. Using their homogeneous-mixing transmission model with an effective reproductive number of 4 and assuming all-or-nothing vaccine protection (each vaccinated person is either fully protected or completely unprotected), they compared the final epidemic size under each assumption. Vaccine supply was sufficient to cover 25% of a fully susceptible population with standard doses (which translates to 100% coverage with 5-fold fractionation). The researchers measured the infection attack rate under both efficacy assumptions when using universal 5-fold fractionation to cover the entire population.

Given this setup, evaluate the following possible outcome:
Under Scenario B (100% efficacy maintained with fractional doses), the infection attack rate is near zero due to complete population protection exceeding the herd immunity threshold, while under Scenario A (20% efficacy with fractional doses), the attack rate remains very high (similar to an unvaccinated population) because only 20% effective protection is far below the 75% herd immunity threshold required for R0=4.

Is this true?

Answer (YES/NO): NO